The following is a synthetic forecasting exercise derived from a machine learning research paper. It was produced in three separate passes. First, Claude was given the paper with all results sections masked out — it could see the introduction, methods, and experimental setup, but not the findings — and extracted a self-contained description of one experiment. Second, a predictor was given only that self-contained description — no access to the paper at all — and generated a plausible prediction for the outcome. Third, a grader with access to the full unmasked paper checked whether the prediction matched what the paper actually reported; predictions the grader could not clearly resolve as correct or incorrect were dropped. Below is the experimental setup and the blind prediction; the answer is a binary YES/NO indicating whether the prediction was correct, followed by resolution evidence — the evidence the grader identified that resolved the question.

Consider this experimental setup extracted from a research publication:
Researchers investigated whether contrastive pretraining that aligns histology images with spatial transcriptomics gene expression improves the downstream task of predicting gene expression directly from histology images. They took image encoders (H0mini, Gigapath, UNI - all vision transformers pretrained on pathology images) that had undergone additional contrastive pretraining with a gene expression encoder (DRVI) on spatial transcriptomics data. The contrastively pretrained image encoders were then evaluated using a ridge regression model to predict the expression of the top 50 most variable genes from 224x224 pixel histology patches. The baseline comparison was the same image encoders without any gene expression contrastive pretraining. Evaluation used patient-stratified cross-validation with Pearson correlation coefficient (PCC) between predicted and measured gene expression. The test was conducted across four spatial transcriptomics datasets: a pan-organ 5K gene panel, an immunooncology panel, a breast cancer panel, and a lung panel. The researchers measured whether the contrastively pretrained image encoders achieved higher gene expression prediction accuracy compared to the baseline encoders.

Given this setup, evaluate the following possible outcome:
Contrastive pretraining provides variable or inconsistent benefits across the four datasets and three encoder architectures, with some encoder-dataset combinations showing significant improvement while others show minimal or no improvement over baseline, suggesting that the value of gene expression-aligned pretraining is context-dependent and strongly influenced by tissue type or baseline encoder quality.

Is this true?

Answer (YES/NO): NO